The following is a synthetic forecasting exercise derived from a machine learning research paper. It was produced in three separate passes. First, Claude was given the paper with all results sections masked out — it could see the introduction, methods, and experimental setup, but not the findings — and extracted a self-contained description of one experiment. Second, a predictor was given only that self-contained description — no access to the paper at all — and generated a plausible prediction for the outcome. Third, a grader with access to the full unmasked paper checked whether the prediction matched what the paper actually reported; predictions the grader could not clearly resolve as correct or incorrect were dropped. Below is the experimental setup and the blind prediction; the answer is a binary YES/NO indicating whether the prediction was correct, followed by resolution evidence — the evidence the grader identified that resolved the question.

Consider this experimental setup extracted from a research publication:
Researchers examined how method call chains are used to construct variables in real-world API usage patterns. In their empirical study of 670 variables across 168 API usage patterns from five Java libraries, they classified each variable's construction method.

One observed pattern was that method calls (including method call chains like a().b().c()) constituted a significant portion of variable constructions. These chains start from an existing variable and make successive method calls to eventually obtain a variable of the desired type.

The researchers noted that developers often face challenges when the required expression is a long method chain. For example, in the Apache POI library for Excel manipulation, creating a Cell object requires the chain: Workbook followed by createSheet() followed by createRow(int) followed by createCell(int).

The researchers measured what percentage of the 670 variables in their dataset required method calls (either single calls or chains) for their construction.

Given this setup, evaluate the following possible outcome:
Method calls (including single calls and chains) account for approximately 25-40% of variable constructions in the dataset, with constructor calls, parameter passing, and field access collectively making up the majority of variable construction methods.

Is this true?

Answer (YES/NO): YES